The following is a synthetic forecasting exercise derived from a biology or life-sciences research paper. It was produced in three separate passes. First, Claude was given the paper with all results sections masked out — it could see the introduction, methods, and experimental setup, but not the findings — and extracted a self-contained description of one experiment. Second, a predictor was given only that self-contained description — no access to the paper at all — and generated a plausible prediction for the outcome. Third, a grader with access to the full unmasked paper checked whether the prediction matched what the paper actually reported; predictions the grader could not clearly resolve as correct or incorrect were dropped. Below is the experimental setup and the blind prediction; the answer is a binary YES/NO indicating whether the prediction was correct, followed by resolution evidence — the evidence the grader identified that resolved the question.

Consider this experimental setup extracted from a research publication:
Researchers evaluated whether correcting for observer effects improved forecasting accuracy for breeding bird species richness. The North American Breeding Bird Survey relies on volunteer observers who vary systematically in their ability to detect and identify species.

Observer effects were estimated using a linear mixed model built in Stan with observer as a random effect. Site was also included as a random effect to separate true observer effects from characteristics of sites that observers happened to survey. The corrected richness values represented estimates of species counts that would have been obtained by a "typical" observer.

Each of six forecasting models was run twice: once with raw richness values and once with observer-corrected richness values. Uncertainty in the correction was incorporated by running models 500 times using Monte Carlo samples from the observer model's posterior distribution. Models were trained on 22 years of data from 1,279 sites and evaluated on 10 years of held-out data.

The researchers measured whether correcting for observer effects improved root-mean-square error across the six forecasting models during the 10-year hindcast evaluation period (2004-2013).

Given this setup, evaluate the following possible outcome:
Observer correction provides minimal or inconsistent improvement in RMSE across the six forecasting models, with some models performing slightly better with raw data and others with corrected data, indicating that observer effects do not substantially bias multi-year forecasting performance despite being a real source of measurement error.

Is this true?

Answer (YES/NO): NO